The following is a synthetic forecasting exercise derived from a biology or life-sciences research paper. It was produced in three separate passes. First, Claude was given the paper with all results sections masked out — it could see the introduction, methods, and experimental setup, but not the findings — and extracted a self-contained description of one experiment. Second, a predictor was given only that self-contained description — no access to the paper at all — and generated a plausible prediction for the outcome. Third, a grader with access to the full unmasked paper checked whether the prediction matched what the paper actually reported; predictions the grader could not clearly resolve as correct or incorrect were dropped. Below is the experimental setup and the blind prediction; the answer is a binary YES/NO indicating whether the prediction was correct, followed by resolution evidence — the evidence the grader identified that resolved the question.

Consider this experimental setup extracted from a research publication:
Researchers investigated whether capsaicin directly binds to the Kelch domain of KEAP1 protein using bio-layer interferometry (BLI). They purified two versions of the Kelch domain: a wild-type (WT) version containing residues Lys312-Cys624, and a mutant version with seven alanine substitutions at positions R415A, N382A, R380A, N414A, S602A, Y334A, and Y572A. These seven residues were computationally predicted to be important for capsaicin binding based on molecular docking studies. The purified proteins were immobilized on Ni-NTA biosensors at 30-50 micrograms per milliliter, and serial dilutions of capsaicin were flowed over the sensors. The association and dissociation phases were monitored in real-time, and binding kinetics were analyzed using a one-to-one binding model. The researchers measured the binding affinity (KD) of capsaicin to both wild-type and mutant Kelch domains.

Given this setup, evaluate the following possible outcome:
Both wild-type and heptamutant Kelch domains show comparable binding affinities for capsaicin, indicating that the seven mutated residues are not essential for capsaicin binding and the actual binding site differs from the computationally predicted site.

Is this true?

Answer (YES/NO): NO